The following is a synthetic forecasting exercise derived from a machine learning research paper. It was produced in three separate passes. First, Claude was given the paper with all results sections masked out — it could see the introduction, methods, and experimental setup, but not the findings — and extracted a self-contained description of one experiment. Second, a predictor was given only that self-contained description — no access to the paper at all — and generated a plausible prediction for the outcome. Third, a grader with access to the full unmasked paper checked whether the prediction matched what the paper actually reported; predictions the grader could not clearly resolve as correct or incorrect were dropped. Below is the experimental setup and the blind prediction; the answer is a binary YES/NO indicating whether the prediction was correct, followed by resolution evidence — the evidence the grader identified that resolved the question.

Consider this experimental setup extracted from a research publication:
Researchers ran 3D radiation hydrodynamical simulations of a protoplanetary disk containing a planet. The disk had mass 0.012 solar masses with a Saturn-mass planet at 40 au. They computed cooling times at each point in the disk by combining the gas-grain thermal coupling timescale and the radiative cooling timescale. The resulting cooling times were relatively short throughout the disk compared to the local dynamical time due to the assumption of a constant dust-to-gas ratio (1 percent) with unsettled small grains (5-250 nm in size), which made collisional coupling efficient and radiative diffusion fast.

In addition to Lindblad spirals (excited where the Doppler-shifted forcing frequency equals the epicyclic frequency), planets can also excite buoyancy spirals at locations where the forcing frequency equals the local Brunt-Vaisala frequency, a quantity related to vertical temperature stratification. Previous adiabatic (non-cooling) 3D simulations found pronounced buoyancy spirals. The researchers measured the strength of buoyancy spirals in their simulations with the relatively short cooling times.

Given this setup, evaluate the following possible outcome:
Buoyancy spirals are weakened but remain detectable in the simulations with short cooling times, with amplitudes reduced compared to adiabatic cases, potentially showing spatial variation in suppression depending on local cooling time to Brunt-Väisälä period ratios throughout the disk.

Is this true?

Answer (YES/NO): YES